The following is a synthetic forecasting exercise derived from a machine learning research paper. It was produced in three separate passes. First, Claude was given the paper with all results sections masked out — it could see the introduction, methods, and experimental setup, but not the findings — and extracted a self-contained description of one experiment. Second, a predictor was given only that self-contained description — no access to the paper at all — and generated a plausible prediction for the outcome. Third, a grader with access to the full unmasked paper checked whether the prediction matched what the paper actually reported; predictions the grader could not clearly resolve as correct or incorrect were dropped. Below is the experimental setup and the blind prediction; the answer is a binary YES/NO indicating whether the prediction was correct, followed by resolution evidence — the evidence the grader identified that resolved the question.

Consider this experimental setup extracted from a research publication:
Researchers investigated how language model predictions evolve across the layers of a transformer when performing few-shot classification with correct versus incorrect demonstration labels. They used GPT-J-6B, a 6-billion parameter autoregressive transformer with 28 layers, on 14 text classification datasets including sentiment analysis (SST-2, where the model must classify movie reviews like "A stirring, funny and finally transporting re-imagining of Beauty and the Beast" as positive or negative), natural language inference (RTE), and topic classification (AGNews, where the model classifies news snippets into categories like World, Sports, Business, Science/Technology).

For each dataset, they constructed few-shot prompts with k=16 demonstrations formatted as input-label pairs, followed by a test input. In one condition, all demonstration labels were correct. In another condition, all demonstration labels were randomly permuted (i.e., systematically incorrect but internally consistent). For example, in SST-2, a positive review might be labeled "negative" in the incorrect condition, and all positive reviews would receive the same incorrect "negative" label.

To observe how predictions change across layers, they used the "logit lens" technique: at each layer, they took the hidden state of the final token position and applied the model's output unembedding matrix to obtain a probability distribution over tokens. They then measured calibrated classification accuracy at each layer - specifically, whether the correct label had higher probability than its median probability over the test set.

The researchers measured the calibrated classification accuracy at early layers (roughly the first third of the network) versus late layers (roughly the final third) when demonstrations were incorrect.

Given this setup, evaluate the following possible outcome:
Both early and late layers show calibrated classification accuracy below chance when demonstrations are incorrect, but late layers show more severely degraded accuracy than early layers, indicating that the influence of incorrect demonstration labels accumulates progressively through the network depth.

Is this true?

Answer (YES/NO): NO